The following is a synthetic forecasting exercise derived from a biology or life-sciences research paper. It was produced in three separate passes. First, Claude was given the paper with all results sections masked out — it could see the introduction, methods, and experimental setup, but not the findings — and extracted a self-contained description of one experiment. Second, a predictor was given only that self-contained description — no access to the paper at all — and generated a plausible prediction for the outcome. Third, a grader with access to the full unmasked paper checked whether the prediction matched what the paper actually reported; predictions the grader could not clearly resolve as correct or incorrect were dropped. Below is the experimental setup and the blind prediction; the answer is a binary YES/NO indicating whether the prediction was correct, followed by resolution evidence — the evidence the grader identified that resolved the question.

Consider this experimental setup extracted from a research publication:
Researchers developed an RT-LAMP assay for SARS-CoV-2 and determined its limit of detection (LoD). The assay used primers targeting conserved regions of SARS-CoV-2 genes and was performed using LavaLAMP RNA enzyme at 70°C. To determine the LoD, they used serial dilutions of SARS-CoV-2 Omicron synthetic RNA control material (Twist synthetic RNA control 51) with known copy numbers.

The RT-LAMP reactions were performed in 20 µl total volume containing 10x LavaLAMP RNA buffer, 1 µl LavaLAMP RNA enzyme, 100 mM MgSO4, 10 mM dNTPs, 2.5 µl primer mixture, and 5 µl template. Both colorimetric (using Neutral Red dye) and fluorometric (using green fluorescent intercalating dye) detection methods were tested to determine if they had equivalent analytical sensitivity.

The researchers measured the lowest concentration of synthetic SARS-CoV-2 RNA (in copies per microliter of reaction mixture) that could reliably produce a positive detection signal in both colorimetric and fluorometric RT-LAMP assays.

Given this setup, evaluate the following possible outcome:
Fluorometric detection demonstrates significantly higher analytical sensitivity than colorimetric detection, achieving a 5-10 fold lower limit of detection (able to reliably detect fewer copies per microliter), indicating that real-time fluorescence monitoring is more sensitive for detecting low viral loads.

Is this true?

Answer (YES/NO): NO